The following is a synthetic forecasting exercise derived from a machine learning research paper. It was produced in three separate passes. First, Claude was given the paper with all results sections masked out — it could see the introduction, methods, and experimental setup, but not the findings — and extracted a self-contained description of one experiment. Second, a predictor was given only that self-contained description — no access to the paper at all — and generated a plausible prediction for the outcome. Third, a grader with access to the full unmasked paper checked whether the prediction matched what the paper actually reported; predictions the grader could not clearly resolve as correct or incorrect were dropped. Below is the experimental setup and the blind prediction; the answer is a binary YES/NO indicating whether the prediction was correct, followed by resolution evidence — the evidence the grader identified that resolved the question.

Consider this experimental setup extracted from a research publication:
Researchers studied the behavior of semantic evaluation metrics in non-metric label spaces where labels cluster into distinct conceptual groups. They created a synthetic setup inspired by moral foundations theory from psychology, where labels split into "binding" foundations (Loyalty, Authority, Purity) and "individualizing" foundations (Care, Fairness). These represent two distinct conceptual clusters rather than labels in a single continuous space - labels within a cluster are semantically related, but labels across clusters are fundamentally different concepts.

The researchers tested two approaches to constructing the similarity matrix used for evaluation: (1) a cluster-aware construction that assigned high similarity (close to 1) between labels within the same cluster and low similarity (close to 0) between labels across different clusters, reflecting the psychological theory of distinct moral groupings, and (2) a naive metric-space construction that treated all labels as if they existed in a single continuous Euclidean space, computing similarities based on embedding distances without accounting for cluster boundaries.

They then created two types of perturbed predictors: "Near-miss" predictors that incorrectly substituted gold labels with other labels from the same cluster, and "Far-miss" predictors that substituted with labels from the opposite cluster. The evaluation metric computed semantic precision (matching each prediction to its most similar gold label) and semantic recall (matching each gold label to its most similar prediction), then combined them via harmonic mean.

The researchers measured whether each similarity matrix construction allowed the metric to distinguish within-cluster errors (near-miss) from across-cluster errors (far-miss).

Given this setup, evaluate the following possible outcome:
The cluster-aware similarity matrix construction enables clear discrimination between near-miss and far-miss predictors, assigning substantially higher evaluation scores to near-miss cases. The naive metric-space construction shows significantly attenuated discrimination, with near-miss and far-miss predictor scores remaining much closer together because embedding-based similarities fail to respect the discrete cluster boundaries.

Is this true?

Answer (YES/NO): YES